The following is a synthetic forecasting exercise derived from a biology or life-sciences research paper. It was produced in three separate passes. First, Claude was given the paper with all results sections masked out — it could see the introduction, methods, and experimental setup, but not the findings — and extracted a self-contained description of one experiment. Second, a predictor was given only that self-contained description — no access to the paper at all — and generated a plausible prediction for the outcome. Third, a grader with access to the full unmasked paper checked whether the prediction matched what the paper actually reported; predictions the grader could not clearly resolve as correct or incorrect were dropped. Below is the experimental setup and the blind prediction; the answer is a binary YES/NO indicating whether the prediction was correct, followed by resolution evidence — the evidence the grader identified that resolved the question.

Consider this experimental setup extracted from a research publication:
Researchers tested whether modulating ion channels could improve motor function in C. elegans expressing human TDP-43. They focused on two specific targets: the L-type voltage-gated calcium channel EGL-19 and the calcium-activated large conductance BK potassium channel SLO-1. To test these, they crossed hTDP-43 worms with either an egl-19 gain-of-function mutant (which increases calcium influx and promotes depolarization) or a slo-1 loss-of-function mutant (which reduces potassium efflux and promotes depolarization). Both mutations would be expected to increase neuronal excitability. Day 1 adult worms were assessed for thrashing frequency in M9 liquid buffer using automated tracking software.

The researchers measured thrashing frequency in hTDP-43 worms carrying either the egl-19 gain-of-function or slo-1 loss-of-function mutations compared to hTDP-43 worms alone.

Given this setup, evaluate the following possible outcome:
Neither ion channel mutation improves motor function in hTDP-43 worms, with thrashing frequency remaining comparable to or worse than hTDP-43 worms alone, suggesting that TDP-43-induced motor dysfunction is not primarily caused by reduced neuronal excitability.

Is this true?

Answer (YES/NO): NO